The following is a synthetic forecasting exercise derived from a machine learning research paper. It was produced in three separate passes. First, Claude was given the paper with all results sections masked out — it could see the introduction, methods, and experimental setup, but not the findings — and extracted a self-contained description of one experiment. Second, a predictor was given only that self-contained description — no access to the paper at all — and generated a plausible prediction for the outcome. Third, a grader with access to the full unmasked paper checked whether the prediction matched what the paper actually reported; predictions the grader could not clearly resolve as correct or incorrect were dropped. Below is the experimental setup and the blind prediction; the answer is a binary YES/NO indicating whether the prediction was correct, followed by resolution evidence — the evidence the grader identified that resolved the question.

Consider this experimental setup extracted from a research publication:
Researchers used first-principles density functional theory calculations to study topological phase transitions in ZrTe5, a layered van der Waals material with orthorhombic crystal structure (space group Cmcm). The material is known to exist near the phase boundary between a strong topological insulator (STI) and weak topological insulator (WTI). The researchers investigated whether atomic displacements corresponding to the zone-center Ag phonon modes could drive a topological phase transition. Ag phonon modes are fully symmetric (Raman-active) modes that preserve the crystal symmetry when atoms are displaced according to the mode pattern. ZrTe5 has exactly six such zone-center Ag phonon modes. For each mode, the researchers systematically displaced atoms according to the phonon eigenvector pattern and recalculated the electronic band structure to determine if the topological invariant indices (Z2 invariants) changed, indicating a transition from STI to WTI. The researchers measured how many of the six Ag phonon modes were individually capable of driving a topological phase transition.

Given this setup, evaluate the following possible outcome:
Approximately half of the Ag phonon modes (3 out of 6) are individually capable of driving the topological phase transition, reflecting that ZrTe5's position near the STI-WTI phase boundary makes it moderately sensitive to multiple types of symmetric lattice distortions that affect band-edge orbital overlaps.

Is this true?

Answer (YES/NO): NO